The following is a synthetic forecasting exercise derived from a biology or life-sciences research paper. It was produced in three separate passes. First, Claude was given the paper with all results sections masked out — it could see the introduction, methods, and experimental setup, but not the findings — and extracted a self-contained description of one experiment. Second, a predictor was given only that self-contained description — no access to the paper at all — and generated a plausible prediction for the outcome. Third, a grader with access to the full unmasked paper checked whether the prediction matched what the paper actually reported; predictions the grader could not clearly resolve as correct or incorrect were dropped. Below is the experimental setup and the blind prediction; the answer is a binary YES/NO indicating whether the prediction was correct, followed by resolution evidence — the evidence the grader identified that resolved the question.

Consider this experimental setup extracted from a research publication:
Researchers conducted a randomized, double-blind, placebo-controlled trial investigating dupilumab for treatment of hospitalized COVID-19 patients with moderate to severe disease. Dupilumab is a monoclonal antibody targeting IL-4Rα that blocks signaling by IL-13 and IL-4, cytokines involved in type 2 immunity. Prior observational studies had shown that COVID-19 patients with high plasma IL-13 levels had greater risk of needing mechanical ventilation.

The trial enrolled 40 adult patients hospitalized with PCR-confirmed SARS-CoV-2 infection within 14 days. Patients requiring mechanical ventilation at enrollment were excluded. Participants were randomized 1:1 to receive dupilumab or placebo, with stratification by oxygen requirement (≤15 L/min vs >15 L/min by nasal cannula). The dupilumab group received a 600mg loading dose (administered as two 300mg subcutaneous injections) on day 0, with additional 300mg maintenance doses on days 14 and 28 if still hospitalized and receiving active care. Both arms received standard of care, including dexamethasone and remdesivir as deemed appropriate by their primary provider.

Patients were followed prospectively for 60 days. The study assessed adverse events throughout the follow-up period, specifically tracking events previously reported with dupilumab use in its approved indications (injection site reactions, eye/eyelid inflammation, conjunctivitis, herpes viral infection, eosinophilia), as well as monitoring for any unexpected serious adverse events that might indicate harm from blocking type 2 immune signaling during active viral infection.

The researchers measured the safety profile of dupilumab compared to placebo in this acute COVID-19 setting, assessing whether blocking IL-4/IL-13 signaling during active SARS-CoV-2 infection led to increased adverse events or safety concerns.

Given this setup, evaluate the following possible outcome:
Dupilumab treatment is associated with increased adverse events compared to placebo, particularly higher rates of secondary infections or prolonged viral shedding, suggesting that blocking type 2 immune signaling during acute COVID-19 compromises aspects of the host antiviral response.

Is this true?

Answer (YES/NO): NO